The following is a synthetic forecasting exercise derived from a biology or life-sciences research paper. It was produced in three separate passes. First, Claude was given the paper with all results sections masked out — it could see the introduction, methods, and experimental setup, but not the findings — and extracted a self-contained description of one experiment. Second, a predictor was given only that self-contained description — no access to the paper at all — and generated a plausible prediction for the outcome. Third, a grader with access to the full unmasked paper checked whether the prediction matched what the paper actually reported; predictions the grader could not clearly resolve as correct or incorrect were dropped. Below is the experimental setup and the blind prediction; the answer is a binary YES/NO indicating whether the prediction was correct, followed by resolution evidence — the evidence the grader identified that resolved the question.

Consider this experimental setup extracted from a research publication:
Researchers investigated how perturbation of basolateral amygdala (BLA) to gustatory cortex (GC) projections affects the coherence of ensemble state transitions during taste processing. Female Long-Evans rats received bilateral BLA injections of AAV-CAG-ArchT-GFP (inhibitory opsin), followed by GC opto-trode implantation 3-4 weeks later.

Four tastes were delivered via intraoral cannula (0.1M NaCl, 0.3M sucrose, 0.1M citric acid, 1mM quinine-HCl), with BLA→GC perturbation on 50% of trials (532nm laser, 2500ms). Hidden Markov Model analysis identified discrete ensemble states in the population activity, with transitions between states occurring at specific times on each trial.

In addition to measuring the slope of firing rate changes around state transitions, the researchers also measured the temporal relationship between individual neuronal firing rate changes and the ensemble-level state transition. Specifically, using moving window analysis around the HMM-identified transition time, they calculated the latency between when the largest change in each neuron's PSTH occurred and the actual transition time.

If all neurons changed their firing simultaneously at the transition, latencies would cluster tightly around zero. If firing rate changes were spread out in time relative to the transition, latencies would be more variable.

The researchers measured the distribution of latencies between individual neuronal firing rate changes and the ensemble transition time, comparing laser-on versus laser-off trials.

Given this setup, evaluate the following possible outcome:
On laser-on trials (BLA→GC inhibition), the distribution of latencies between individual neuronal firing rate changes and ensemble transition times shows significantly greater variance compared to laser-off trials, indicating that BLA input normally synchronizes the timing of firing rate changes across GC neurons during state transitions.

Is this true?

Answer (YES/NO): NO